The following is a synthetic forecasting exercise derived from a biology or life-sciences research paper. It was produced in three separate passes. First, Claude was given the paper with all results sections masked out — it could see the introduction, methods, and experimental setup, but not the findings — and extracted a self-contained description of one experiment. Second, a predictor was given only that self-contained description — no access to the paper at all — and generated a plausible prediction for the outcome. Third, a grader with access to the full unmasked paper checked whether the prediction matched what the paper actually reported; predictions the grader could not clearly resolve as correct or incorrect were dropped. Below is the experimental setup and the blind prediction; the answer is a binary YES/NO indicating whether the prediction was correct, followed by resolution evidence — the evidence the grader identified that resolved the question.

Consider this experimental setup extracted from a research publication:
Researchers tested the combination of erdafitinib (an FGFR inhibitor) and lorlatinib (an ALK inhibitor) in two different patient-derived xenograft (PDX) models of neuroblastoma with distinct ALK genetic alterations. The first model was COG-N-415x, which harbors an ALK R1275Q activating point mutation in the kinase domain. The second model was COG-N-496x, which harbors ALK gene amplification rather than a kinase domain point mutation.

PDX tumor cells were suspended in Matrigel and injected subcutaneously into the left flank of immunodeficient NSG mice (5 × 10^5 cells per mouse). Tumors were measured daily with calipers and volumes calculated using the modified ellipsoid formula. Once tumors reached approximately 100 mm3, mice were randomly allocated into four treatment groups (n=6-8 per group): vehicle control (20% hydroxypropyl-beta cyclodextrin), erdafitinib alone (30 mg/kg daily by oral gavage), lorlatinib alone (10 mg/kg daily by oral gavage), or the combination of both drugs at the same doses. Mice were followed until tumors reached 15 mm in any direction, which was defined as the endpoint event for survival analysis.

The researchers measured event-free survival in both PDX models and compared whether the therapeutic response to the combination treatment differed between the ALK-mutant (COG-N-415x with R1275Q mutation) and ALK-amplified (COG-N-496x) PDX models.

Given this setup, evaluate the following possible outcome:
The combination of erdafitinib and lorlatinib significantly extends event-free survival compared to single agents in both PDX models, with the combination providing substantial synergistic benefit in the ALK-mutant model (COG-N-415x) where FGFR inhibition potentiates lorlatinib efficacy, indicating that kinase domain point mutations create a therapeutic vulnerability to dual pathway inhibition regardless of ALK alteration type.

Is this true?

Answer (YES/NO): YES